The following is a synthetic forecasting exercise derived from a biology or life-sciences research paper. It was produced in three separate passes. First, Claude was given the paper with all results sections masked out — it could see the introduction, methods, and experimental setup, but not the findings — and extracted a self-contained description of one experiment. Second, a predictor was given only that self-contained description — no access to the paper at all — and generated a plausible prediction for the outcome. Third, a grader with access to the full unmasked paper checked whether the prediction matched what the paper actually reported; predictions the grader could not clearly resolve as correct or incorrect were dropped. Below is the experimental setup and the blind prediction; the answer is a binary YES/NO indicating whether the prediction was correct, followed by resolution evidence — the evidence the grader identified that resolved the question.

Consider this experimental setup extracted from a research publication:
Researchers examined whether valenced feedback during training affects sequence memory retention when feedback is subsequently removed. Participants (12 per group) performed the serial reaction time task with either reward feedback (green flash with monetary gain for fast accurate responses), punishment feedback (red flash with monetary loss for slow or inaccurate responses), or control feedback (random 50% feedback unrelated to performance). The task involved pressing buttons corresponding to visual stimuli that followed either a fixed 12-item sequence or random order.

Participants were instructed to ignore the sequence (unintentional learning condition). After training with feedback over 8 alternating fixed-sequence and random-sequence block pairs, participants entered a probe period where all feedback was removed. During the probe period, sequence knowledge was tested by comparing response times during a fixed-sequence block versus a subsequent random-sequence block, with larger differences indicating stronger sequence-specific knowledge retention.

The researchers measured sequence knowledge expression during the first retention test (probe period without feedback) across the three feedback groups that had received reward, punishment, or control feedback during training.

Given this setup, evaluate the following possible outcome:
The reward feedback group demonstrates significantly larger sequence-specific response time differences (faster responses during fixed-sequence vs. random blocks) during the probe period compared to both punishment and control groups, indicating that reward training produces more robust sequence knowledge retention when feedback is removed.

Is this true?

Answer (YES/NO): NO